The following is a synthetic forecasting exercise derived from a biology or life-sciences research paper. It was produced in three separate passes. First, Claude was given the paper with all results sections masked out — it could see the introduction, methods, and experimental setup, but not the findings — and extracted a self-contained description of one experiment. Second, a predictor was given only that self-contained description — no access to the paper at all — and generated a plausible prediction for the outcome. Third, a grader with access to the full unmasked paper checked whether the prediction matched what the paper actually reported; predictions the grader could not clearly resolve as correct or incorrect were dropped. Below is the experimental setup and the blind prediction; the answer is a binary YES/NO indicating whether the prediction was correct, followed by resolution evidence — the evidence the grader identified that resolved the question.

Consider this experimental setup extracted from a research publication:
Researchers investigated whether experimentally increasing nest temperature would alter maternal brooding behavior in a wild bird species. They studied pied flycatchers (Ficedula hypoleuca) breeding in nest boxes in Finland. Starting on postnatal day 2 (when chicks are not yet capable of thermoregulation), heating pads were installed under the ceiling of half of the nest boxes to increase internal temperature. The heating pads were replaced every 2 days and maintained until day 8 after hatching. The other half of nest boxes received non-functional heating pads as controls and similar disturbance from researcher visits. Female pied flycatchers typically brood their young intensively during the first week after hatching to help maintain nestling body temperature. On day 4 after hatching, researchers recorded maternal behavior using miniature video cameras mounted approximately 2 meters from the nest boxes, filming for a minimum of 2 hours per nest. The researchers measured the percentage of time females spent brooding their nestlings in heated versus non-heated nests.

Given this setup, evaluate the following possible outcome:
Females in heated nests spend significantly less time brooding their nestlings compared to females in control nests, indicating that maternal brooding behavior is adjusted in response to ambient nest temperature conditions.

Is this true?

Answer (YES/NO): NO